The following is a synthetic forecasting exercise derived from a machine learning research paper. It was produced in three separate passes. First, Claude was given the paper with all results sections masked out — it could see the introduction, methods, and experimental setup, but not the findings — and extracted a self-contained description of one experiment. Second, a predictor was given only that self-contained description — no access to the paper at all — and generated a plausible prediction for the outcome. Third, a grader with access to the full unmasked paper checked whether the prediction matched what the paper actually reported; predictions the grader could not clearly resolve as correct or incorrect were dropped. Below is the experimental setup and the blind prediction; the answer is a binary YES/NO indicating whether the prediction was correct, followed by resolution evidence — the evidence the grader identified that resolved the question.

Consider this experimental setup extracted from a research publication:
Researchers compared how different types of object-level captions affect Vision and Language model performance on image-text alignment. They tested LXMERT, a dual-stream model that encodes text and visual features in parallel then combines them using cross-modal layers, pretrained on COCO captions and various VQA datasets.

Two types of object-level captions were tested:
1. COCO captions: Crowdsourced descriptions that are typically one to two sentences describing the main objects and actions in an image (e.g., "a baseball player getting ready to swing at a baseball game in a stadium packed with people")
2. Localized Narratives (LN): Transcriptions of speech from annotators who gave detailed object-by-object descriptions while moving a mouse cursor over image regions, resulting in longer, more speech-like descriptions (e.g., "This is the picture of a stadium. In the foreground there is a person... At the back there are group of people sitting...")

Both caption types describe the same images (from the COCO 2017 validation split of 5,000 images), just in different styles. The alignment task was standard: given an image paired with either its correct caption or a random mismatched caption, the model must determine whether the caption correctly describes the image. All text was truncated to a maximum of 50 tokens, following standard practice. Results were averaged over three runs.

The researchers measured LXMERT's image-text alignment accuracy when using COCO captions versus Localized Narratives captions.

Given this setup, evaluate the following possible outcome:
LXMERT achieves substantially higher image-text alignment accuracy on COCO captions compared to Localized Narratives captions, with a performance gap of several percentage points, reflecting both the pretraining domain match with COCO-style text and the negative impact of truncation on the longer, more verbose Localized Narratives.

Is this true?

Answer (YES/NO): NO